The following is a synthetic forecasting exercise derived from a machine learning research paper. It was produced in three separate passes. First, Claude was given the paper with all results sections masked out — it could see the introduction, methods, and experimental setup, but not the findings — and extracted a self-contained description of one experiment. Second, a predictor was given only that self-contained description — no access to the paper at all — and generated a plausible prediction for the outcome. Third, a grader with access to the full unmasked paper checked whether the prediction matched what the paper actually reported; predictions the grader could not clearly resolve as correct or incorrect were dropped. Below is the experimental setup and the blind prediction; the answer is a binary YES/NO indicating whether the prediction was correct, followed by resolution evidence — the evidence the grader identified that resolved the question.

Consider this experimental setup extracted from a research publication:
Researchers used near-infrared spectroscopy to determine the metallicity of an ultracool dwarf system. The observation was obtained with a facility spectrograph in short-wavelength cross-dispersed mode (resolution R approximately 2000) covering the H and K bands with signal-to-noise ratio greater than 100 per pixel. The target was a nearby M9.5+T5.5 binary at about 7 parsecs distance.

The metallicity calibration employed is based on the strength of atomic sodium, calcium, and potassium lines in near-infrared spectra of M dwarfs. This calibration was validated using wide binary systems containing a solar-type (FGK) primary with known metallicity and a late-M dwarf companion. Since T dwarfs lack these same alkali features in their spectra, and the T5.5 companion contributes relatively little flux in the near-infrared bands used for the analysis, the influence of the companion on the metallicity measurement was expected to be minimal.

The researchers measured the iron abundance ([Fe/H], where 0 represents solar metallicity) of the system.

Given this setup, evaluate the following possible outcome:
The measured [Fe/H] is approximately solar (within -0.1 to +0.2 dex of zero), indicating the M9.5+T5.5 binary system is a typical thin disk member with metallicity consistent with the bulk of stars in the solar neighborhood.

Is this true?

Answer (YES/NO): YES